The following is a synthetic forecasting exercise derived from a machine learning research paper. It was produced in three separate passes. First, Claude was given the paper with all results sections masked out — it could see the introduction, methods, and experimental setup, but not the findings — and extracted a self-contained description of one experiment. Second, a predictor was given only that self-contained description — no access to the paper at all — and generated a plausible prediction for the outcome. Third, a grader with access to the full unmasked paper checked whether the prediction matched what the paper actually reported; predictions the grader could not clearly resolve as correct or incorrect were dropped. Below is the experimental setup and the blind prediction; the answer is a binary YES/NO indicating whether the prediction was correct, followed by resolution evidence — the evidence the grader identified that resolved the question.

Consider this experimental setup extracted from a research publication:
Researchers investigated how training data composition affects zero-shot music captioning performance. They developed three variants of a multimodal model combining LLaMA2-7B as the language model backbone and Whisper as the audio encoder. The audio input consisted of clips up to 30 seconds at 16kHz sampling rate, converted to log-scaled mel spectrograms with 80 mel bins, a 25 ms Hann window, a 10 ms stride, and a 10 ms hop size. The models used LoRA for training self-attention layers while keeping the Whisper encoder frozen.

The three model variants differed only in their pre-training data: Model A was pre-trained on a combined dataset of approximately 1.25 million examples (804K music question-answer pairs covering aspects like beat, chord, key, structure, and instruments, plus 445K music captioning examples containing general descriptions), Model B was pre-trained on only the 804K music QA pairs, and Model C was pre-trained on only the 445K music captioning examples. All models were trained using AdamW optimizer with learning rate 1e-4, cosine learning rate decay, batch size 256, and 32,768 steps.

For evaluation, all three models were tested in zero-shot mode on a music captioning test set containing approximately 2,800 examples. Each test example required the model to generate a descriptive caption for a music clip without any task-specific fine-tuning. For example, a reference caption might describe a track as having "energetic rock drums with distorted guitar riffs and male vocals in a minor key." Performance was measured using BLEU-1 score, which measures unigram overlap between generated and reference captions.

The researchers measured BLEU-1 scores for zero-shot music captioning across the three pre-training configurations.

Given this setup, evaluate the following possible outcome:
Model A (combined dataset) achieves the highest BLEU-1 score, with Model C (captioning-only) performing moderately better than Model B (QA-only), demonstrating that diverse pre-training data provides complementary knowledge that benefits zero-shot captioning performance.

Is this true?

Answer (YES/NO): NO